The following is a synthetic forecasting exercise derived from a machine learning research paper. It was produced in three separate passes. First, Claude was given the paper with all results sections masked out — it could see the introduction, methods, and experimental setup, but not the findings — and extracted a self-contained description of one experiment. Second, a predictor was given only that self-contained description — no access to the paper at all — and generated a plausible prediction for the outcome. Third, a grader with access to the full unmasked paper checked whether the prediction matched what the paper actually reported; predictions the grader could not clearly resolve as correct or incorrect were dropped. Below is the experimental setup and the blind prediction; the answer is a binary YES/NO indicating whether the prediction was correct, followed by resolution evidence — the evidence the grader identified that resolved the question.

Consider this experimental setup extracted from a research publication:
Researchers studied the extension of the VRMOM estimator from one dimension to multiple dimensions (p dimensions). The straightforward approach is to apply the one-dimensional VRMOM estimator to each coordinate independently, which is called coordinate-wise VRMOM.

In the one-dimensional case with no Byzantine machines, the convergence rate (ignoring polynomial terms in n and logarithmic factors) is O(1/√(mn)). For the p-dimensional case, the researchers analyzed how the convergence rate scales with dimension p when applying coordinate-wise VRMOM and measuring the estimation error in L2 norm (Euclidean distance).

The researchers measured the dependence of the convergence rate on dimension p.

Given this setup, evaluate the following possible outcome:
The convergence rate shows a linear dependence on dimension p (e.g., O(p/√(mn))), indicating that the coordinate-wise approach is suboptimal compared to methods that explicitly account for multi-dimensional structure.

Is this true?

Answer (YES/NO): NO